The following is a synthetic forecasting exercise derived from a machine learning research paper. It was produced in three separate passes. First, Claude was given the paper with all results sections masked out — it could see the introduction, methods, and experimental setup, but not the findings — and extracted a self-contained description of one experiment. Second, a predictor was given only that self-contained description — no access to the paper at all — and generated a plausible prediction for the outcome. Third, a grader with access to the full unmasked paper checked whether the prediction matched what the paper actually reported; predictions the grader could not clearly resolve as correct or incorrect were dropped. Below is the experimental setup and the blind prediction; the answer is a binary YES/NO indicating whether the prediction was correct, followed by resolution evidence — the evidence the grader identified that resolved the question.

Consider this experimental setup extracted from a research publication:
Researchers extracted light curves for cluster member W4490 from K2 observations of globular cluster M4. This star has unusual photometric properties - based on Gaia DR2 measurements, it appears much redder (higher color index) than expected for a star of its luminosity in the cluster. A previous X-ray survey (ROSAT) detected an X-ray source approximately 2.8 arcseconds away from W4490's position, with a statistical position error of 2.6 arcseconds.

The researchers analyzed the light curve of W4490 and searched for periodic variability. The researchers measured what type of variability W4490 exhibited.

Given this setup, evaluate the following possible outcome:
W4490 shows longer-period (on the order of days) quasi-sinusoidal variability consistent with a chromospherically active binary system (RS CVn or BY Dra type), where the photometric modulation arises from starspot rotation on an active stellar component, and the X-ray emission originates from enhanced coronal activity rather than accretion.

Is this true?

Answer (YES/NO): NO